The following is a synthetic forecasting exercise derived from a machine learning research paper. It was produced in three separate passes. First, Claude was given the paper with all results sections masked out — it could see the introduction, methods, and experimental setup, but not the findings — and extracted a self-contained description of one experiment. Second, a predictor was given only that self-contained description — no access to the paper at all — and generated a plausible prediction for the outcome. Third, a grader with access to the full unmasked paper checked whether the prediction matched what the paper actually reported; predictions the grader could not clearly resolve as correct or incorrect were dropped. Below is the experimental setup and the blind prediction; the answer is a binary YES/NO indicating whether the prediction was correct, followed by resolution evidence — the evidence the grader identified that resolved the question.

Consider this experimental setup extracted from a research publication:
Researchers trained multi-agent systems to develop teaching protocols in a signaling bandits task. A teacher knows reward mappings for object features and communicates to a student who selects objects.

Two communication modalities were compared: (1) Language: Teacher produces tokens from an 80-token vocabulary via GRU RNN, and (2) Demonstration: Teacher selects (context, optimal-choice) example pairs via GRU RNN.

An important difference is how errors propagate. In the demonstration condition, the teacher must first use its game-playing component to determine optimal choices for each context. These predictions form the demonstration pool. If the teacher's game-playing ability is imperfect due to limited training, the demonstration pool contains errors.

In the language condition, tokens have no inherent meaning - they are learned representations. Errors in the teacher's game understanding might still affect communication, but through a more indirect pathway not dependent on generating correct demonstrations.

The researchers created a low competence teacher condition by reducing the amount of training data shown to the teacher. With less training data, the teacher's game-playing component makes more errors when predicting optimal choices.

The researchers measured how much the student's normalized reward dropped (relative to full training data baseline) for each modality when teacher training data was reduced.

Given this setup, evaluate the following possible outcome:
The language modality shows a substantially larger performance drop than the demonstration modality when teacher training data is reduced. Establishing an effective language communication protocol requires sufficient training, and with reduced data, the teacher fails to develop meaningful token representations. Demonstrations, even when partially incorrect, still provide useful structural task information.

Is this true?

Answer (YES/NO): NO